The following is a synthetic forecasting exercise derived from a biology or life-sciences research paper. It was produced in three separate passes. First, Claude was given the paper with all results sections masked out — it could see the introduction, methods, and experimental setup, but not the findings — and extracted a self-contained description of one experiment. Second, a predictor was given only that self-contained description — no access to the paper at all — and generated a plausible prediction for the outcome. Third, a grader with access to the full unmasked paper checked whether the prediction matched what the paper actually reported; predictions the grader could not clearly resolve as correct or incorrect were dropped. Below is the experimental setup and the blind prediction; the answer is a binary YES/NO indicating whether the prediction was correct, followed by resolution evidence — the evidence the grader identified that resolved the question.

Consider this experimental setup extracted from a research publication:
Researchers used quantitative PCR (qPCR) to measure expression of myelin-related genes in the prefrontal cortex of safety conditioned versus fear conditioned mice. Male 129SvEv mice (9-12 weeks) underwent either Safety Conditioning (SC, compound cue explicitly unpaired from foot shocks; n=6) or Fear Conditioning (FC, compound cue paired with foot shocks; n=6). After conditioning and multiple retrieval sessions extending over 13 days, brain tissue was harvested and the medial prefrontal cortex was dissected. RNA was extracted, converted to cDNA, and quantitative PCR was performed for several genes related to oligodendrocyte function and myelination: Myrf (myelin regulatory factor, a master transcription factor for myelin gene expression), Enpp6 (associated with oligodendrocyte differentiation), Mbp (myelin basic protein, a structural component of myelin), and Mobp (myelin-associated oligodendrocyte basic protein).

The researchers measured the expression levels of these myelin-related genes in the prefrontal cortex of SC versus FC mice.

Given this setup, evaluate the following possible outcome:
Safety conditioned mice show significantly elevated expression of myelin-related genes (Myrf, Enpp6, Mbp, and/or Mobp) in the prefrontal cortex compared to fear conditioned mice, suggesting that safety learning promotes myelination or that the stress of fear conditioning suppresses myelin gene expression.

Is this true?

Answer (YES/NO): YES